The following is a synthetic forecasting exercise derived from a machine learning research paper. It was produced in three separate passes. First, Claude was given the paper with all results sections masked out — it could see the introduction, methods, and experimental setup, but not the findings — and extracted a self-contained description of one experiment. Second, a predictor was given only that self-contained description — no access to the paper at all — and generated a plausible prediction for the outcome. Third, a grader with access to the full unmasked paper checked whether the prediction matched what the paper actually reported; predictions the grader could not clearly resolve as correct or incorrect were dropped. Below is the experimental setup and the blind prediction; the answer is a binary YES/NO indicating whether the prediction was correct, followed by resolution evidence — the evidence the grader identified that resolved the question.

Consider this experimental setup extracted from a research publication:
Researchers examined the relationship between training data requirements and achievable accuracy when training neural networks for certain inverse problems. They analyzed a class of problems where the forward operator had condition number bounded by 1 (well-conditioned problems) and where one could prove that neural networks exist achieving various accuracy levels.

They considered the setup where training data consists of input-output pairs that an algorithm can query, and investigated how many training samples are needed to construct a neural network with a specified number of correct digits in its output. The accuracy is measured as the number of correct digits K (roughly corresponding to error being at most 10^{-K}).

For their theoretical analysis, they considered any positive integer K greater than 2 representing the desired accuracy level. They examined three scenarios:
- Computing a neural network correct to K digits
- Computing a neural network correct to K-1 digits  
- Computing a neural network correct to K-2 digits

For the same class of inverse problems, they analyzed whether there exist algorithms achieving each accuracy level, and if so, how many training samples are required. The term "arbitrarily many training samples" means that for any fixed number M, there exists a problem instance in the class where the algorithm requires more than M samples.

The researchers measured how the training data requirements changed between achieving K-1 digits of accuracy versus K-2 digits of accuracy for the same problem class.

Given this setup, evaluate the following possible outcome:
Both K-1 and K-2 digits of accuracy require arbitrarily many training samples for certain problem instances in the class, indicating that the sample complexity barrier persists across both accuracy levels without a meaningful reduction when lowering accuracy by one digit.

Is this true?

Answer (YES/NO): NO